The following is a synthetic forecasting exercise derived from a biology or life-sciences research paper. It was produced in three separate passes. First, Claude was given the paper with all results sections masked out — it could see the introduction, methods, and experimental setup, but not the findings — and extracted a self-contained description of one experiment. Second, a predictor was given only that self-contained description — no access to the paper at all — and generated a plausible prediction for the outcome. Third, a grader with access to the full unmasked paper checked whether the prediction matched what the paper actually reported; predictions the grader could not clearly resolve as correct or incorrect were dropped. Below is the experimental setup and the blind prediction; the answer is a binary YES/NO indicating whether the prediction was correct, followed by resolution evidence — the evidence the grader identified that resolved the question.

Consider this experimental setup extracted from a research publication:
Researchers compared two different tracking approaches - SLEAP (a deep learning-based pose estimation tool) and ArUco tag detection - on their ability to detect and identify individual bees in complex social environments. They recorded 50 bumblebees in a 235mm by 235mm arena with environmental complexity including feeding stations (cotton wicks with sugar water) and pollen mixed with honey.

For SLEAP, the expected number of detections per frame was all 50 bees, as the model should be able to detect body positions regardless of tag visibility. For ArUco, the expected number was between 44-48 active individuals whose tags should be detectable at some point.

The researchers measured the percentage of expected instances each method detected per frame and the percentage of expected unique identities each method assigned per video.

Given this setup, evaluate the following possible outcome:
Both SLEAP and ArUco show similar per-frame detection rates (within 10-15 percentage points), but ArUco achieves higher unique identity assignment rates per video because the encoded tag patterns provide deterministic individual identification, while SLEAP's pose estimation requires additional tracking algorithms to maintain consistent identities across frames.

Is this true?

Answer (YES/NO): NO